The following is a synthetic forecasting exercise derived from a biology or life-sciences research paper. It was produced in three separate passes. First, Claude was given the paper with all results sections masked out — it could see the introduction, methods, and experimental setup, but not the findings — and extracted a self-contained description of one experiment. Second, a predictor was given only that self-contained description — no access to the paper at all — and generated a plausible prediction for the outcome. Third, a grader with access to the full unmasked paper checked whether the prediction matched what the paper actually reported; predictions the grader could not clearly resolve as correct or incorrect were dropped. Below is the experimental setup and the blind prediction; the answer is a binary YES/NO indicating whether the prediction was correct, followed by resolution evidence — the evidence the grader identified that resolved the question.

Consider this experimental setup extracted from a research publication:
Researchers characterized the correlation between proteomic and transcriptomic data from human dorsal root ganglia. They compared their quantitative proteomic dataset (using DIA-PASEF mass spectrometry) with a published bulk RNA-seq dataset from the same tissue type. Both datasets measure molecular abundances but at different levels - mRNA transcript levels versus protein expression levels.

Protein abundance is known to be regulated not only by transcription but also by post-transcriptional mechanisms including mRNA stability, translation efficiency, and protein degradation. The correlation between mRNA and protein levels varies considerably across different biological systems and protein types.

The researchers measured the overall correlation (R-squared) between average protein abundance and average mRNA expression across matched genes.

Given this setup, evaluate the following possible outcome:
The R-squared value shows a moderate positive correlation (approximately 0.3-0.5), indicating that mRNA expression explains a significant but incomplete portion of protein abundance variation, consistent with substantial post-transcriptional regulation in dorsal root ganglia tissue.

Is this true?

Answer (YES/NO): NO